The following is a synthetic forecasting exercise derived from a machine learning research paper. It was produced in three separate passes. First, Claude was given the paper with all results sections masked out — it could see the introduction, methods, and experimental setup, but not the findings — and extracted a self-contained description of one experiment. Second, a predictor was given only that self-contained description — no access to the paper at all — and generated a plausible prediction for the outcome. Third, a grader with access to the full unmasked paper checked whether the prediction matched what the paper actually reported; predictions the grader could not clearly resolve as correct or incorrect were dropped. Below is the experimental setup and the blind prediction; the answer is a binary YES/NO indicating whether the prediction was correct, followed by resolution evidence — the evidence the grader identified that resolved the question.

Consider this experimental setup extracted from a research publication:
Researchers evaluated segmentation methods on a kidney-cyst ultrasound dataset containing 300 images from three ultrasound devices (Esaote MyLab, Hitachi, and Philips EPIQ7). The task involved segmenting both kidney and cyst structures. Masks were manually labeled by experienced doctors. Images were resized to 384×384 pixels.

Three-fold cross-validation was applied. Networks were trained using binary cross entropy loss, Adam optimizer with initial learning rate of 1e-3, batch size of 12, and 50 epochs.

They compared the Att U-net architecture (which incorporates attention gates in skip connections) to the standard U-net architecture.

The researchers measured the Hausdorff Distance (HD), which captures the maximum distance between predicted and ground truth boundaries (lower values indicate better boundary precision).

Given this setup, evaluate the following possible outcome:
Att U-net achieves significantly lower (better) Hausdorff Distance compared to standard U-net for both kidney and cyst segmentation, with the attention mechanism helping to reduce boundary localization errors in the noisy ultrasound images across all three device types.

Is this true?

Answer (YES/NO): NO